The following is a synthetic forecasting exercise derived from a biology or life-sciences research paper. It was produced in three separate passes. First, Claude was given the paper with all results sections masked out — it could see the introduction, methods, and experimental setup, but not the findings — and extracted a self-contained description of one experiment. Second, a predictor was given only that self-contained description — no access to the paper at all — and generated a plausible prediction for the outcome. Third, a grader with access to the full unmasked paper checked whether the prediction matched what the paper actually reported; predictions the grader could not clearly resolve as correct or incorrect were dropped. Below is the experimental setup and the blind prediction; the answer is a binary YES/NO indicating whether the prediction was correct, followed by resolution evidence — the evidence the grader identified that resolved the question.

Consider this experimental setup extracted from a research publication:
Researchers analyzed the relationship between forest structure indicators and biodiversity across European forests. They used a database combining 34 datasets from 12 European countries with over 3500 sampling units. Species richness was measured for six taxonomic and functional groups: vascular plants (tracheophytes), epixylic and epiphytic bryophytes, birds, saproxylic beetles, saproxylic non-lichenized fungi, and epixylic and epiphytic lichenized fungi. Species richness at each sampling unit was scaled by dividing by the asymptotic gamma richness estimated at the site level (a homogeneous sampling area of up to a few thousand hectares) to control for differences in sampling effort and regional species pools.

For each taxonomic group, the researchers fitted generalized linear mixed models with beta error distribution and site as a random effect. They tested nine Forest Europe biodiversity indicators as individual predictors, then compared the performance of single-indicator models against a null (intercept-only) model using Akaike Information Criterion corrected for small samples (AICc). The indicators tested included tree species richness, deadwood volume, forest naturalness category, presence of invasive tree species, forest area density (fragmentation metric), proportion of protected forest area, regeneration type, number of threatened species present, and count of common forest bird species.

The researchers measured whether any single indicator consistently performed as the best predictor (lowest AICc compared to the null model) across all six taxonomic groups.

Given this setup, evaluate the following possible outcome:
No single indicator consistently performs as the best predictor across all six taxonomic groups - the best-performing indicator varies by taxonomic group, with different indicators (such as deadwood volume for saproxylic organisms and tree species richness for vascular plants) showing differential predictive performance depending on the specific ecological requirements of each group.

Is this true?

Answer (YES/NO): NO